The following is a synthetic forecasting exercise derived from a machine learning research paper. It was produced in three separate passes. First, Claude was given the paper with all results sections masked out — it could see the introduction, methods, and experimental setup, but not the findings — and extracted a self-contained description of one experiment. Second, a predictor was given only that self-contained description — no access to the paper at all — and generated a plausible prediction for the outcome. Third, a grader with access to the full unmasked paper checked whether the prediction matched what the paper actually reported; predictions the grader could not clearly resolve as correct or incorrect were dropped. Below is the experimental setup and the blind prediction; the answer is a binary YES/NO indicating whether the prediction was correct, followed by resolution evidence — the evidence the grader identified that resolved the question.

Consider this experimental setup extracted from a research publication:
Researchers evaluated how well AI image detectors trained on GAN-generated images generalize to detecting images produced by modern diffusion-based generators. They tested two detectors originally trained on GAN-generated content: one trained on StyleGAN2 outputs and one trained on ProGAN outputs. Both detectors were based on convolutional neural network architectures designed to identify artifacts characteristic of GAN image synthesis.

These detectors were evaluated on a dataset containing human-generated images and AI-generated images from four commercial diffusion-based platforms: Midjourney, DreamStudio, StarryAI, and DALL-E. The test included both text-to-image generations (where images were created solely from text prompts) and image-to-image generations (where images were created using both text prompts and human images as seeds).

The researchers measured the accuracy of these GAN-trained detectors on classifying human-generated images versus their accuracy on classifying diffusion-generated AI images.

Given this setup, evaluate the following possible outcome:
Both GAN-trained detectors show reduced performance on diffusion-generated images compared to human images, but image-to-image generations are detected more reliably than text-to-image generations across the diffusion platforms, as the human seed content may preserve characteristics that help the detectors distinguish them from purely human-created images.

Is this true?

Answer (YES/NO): NO